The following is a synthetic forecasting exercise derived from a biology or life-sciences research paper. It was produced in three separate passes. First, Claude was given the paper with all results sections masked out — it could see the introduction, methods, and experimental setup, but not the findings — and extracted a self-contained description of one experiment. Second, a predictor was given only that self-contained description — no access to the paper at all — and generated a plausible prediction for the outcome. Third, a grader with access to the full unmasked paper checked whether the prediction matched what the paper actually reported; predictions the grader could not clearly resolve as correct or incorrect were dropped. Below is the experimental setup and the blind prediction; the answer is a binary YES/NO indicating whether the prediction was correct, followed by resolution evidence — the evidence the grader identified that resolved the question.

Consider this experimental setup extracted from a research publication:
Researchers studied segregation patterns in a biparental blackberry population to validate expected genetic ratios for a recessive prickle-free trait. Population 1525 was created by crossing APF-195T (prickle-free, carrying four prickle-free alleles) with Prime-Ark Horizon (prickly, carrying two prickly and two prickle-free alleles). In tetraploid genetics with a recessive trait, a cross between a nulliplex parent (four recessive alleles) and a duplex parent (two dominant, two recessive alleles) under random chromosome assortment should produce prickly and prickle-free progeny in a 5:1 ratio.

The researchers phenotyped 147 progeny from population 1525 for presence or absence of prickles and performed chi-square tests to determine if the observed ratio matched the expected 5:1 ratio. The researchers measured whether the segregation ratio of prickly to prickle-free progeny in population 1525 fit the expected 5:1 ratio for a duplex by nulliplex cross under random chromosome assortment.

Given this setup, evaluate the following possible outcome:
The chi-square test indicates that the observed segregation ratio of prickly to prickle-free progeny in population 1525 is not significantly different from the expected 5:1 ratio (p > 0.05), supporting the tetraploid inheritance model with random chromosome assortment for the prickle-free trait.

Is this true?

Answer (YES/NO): YES